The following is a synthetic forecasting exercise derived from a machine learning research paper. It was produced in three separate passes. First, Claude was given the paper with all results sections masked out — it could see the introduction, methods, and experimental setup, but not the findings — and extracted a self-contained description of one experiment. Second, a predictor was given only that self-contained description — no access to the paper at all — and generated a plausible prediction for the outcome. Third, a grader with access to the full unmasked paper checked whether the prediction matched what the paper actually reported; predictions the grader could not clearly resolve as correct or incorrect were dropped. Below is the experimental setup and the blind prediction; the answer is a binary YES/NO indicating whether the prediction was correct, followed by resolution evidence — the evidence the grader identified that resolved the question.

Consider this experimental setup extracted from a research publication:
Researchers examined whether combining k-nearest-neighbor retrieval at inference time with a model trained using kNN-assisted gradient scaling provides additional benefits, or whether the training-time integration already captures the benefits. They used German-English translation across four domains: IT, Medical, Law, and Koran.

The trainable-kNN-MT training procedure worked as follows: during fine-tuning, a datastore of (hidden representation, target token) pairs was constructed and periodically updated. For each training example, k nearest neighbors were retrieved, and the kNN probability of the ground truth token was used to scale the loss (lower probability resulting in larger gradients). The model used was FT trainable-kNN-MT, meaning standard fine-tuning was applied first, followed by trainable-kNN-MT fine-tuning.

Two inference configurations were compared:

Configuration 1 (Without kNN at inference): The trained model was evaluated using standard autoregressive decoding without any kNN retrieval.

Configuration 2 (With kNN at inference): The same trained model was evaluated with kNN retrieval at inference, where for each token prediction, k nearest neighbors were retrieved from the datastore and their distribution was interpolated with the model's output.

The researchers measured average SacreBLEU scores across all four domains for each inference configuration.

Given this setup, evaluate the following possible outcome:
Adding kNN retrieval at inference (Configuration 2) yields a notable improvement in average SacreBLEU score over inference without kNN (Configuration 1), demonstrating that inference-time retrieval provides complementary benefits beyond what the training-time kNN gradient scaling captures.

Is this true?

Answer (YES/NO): YES